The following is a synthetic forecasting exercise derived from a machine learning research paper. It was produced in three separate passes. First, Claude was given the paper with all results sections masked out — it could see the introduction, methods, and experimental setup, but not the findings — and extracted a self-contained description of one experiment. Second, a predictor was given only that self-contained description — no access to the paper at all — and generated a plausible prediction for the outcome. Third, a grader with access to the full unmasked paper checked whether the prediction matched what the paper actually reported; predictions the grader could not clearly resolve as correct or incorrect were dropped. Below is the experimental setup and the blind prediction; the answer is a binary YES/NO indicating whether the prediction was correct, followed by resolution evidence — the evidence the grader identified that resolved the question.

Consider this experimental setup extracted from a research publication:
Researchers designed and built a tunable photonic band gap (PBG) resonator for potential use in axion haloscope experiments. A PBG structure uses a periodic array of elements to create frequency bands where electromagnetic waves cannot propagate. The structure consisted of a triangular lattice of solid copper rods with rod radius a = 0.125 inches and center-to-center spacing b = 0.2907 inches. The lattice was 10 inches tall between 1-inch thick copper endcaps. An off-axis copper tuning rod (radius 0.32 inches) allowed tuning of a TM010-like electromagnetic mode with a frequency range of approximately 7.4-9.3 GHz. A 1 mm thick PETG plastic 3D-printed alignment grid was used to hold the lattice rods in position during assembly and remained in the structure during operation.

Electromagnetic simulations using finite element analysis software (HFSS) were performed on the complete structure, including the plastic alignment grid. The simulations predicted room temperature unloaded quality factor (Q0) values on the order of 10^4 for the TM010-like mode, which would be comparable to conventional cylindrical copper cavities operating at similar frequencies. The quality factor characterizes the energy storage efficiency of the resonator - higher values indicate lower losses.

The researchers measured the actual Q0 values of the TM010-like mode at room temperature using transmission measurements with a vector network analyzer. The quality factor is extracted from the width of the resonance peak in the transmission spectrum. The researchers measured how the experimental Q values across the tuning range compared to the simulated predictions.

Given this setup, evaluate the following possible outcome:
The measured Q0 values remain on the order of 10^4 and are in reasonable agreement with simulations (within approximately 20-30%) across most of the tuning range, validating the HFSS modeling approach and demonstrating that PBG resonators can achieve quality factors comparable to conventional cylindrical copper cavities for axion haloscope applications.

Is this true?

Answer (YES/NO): NO